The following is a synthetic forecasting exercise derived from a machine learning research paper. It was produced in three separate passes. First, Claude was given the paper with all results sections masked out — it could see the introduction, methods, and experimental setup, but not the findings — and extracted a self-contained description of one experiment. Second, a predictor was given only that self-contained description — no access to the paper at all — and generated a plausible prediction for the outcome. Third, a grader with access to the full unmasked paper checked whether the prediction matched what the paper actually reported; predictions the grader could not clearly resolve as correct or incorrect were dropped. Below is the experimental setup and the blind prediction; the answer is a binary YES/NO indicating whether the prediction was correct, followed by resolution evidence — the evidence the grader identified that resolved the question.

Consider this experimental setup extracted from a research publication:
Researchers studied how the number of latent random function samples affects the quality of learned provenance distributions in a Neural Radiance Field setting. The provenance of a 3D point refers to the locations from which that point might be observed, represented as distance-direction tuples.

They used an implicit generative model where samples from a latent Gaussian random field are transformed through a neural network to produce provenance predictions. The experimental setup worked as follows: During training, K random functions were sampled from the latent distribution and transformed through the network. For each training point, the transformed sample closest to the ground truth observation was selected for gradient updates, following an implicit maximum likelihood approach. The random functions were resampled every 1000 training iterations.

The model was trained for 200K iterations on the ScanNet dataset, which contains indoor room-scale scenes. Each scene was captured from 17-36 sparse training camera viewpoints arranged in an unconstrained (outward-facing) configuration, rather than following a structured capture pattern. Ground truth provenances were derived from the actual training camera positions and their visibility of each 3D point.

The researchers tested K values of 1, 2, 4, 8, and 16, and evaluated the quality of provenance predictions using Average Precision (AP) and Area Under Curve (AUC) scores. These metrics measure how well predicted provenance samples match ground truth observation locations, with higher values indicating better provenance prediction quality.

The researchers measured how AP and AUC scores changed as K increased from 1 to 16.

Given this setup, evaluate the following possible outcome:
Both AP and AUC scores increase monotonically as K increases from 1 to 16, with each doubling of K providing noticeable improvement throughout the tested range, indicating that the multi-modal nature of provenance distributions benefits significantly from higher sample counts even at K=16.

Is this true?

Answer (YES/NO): NO